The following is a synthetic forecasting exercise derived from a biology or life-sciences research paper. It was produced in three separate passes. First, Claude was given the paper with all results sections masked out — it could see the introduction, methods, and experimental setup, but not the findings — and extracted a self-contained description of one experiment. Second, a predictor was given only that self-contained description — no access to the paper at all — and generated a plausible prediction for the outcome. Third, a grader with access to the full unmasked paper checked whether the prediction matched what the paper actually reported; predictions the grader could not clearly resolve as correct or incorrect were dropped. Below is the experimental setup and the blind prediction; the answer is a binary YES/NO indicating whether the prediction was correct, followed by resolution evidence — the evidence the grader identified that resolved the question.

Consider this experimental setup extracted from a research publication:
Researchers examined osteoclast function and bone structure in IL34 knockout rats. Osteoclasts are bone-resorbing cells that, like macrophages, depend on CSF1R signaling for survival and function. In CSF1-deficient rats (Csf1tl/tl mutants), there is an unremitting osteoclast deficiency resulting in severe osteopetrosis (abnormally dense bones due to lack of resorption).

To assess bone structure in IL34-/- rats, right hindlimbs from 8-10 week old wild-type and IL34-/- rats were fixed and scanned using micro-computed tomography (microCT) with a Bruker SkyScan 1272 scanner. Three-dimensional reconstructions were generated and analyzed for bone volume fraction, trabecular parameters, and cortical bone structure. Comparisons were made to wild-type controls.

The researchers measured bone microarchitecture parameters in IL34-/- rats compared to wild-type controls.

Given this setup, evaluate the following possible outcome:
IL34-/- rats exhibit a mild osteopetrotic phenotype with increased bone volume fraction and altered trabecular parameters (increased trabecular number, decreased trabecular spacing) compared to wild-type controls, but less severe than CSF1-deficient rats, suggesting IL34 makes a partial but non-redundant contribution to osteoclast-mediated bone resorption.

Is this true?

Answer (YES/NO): NO